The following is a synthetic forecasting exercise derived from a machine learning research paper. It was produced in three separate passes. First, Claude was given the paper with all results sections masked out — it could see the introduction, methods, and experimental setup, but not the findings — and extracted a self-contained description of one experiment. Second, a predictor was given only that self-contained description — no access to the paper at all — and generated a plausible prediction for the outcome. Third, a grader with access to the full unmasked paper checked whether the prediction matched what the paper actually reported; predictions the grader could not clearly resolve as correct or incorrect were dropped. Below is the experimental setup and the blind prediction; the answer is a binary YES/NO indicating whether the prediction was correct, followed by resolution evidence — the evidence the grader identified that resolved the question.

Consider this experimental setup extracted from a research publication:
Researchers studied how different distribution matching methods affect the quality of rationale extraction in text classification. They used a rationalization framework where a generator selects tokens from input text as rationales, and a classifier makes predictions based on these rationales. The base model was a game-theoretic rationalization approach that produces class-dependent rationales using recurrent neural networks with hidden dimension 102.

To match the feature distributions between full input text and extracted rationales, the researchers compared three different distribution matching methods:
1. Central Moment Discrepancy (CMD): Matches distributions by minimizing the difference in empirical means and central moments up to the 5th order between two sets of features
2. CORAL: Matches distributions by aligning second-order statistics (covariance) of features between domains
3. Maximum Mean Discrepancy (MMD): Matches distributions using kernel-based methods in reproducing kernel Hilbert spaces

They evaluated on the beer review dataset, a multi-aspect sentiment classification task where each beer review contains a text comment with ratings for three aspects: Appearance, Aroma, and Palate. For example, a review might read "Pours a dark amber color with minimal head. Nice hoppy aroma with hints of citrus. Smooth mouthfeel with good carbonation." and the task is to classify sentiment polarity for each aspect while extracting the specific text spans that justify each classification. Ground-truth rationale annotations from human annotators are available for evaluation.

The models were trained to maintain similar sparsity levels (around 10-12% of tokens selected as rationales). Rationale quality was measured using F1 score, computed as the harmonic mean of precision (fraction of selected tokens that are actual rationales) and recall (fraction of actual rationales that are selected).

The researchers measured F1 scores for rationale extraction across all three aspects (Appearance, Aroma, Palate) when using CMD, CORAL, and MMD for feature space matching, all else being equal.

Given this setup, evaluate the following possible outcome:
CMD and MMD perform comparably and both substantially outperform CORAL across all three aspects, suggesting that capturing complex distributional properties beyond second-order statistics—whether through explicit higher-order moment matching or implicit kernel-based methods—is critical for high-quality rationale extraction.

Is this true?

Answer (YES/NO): NO